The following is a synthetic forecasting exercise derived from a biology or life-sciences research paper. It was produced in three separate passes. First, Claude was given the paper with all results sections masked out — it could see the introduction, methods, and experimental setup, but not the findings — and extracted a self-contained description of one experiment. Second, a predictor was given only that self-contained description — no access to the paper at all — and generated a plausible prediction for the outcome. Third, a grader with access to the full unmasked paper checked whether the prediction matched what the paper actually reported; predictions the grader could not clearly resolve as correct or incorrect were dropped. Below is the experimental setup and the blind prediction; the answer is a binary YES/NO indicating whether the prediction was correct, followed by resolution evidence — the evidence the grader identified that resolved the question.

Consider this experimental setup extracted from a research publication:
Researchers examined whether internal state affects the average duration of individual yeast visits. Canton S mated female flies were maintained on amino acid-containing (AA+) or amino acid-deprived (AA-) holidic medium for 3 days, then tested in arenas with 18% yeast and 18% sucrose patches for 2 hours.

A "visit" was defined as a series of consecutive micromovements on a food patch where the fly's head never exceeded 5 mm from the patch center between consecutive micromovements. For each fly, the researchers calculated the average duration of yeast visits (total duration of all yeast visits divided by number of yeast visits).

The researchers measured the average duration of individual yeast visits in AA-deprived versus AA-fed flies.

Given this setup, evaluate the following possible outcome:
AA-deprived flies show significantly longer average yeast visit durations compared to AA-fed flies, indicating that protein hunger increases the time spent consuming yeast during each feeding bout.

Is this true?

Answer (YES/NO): NO